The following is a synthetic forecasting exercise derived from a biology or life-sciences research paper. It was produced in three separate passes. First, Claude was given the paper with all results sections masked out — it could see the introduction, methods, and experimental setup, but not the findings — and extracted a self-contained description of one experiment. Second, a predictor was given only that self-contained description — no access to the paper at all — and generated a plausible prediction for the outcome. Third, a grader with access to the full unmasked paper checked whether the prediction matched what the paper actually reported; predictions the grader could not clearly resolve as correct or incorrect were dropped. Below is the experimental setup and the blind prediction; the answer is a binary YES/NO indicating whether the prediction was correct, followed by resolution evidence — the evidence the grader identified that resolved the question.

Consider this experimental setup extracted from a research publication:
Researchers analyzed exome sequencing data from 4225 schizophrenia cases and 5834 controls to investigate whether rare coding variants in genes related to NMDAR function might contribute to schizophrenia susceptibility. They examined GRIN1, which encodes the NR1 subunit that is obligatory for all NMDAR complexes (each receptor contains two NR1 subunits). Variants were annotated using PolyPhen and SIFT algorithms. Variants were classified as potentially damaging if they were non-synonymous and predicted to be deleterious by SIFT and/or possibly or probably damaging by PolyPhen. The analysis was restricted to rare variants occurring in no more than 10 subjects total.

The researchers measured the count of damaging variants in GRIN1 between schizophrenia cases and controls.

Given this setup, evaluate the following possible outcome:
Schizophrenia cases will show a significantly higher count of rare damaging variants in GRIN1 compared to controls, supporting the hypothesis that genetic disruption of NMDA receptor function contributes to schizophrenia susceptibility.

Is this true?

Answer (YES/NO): NO